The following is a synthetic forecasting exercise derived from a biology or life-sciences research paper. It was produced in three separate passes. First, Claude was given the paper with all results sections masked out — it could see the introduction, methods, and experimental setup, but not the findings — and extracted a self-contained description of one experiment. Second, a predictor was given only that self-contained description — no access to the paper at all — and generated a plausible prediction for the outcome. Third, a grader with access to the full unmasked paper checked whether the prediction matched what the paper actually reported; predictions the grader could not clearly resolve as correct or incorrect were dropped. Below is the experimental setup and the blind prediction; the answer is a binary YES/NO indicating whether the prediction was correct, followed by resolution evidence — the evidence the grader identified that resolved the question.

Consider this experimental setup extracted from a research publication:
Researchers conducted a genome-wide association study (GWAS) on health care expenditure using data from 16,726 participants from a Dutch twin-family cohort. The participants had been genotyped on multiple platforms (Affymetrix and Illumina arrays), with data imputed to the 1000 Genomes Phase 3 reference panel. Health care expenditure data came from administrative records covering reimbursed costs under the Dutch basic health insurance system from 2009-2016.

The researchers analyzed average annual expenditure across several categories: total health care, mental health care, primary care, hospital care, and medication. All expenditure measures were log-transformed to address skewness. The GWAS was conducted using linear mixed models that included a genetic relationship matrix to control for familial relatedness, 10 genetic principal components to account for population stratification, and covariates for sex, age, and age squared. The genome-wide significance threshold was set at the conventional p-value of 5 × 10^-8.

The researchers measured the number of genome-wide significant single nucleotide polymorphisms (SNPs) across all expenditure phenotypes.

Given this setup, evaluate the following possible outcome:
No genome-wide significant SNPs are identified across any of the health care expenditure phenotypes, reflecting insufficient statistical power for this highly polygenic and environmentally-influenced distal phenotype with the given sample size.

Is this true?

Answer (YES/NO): YES